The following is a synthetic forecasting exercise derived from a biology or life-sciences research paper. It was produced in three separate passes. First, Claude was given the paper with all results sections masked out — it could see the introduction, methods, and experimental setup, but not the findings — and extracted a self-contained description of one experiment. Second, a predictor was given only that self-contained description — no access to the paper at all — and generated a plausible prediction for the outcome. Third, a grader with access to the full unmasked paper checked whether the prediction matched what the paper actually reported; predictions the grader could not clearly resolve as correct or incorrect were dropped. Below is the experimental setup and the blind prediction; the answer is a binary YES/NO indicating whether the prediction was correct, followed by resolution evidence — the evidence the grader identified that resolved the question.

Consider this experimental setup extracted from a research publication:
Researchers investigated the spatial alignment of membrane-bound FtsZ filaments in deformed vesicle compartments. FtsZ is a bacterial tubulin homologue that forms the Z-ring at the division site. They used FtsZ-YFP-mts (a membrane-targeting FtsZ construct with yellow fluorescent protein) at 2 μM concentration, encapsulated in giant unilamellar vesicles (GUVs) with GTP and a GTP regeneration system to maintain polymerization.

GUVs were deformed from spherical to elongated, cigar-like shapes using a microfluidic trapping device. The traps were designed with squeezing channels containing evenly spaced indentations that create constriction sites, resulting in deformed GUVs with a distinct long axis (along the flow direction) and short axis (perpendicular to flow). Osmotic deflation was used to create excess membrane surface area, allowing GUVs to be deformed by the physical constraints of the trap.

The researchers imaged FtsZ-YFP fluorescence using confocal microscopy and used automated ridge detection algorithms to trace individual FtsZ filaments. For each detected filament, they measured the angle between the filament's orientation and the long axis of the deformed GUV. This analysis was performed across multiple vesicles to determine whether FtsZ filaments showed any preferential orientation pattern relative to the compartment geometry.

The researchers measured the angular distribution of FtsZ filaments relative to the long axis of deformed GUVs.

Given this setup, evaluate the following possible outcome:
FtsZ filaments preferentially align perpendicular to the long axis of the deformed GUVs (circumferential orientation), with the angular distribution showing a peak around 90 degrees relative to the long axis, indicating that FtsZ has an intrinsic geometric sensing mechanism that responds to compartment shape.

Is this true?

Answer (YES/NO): YES